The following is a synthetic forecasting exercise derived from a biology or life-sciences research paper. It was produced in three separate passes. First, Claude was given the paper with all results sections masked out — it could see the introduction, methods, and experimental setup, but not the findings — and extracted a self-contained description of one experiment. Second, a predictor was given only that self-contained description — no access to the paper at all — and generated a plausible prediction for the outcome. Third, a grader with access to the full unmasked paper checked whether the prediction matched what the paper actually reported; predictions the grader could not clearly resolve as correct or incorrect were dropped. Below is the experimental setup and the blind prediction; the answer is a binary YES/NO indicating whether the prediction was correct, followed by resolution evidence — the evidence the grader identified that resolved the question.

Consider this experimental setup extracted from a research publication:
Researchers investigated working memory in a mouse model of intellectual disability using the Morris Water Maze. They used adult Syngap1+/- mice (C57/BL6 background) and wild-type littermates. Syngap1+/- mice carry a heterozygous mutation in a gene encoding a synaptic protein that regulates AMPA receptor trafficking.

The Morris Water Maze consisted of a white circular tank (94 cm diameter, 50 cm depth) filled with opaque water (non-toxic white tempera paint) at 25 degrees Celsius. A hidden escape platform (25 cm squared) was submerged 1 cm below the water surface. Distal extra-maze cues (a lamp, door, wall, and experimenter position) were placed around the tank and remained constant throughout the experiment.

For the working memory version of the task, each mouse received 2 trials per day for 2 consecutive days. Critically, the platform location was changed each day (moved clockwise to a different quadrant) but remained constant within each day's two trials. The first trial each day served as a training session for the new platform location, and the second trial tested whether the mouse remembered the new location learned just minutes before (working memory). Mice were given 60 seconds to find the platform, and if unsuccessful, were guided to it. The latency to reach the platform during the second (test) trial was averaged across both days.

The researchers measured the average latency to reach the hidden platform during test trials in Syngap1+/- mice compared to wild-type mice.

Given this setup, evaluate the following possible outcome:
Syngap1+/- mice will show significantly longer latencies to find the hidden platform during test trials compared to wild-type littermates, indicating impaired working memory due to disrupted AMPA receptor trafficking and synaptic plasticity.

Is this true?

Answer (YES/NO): YES